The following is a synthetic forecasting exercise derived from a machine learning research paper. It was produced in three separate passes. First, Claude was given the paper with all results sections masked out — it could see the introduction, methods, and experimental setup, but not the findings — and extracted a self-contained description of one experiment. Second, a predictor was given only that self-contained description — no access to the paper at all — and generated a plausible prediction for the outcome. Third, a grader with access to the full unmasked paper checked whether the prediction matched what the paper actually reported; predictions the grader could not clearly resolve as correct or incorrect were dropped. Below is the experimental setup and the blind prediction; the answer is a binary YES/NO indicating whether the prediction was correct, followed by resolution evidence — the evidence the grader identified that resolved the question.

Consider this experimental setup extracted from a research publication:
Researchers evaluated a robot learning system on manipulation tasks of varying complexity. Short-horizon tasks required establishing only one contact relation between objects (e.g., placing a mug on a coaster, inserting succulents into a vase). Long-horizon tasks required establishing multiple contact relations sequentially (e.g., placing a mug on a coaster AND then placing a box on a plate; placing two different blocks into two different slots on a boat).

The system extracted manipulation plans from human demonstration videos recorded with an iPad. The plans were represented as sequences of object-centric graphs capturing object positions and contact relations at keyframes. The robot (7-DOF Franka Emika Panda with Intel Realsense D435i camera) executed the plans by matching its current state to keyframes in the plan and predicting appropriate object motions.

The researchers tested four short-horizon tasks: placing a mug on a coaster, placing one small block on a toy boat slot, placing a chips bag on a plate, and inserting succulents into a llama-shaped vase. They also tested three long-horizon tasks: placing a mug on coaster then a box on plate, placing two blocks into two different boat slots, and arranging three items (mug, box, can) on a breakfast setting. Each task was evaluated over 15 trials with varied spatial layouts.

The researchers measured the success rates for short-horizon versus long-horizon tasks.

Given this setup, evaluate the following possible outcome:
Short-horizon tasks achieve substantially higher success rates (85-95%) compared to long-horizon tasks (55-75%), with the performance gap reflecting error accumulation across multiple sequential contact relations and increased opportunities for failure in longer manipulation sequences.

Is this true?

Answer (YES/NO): NO